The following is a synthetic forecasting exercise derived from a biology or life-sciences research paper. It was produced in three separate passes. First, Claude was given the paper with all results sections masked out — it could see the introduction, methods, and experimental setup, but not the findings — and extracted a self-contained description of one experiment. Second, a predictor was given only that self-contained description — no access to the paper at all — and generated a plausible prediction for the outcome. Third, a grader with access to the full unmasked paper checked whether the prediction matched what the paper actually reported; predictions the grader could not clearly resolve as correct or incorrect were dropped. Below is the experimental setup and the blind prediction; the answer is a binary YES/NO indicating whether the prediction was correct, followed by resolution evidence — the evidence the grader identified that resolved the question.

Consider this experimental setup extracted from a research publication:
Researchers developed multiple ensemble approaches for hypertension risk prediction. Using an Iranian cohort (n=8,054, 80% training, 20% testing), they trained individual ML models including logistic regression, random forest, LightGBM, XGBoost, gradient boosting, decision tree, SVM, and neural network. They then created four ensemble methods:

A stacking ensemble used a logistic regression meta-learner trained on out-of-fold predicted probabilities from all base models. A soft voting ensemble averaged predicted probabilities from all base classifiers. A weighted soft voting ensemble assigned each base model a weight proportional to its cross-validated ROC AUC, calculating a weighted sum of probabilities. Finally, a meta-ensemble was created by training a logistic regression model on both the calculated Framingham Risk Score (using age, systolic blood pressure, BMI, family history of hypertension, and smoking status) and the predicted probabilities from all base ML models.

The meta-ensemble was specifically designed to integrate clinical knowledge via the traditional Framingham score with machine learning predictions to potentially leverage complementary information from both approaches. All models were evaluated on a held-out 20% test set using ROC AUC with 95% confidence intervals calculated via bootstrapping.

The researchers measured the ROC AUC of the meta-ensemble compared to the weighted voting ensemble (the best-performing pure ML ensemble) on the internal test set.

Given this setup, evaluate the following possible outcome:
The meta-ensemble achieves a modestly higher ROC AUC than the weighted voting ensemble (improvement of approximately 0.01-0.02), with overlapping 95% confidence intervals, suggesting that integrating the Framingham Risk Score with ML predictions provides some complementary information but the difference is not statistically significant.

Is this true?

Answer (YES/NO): NO